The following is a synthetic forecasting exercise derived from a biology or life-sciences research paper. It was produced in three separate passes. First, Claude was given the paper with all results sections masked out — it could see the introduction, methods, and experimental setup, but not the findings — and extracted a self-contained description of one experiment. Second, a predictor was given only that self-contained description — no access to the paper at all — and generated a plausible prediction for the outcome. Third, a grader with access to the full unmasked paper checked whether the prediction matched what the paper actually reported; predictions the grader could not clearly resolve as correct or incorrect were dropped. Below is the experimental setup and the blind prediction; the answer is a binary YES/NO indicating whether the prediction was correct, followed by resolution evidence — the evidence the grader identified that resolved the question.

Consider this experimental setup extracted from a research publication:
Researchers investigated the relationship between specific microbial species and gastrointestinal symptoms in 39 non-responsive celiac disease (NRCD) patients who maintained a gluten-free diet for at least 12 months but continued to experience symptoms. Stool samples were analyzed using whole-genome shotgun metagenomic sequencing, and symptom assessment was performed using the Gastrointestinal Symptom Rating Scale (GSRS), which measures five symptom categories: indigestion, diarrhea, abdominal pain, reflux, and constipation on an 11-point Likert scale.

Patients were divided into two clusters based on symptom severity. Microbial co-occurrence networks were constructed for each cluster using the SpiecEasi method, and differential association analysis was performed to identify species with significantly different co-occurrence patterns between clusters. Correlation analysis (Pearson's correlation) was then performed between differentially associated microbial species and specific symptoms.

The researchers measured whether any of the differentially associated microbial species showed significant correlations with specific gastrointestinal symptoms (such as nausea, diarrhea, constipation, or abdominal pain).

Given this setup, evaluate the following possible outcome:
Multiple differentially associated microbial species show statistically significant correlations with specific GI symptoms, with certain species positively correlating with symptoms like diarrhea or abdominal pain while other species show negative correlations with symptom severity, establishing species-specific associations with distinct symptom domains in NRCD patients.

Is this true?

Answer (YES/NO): NO